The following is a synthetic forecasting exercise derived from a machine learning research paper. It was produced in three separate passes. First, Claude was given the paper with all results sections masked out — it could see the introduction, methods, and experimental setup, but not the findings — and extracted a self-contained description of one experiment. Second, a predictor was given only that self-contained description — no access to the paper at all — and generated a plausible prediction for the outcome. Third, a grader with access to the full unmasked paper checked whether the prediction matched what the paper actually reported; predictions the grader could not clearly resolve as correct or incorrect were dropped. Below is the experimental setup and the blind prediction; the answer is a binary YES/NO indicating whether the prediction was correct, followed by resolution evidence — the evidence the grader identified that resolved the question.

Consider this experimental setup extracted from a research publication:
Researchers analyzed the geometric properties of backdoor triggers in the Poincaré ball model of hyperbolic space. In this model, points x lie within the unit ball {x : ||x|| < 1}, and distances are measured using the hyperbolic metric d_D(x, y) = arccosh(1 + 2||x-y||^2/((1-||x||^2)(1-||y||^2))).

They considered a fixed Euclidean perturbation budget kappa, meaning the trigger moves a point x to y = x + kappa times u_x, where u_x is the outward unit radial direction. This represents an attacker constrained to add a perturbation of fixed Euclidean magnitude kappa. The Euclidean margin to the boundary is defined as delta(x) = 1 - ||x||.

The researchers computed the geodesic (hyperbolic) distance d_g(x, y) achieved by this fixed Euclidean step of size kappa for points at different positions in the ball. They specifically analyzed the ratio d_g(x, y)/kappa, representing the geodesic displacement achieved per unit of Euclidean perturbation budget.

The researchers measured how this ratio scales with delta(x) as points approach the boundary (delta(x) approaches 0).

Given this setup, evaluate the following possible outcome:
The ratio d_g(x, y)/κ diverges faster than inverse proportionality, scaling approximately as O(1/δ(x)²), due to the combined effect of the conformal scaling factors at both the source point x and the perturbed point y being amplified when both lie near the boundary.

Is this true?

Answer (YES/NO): NO